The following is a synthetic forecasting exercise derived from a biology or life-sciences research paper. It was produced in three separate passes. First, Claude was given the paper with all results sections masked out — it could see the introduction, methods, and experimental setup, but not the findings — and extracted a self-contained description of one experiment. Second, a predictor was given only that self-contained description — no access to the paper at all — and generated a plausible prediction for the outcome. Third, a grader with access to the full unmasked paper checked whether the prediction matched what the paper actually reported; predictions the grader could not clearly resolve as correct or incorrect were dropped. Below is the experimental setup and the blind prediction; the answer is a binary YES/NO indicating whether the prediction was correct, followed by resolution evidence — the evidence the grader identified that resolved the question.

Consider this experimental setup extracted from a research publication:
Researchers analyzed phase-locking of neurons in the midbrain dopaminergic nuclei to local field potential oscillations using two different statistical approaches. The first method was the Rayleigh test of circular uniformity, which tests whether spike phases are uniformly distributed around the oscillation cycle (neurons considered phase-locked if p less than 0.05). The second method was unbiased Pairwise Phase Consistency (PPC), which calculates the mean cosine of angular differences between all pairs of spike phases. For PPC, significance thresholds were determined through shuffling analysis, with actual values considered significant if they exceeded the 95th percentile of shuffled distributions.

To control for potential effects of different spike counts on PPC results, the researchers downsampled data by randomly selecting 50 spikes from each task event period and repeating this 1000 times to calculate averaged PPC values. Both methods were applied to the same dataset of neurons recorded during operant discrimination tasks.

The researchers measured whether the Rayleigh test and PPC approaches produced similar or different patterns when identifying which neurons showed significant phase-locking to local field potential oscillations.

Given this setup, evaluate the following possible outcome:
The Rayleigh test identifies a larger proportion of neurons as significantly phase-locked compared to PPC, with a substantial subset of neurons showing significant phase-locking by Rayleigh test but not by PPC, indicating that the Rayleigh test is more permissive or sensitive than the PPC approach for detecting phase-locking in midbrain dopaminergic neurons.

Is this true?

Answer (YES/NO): YES